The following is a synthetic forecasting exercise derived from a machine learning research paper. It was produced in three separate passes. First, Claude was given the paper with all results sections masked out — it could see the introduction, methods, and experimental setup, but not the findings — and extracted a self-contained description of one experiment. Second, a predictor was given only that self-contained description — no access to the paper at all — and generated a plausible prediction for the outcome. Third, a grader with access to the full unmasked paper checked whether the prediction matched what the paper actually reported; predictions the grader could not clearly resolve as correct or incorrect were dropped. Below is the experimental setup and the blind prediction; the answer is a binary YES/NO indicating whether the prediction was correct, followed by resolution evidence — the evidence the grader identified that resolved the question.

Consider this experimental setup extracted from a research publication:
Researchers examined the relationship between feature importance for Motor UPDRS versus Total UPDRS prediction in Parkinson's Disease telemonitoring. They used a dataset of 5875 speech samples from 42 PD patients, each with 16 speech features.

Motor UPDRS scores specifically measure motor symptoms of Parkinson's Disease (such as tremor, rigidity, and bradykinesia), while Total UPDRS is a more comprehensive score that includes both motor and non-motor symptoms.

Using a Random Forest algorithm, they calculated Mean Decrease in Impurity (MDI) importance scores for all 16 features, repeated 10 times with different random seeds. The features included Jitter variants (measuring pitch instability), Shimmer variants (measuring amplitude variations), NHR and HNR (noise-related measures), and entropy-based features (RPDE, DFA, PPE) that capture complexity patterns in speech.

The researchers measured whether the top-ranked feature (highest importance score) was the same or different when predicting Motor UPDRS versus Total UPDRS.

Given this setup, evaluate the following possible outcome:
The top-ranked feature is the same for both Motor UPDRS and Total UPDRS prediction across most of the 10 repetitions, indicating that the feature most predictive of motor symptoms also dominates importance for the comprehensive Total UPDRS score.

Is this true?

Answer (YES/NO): YES